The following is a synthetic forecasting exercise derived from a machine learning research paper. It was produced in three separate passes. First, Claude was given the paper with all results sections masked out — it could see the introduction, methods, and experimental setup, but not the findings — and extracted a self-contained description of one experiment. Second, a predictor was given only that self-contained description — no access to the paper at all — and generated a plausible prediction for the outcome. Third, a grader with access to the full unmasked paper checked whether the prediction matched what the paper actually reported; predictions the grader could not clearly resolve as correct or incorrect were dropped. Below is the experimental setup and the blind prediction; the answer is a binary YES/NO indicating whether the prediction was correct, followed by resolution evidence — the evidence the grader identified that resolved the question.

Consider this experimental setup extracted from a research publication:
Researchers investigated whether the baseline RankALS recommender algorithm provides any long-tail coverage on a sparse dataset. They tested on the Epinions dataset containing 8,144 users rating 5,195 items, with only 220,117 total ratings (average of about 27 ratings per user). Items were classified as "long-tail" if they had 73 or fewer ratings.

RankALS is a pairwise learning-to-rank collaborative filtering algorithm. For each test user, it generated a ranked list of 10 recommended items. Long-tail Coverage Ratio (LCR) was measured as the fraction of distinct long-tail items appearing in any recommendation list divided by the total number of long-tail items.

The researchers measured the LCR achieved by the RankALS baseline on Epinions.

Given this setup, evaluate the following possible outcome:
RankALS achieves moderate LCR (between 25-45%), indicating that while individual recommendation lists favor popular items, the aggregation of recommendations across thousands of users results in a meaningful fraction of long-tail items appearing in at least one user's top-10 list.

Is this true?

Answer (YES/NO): NO